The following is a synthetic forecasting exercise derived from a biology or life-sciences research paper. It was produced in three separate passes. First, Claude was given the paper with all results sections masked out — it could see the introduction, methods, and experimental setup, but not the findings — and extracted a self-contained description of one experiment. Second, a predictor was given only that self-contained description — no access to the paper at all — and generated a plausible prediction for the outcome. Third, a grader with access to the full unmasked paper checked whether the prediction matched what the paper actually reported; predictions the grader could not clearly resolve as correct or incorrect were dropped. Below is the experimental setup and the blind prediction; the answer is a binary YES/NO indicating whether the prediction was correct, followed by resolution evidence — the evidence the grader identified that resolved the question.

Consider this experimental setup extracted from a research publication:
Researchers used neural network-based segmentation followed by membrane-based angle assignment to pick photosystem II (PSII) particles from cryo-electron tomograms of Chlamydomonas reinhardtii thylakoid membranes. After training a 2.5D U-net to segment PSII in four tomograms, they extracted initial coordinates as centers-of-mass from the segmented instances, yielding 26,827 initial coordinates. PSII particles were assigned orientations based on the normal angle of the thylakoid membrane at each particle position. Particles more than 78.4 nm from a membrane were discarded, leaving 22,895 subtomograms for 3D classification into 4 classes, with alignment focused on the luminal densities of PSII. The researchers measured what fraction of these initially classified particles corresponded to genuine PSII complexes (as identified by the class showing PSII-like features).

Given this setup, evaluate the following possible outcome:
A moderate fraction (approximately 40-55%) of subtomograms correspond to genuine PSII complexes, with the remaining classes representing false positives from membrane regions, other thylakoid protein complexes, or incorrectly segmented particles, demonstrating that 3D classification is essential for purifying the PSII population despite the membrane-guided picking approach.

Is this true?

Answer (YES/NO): NO